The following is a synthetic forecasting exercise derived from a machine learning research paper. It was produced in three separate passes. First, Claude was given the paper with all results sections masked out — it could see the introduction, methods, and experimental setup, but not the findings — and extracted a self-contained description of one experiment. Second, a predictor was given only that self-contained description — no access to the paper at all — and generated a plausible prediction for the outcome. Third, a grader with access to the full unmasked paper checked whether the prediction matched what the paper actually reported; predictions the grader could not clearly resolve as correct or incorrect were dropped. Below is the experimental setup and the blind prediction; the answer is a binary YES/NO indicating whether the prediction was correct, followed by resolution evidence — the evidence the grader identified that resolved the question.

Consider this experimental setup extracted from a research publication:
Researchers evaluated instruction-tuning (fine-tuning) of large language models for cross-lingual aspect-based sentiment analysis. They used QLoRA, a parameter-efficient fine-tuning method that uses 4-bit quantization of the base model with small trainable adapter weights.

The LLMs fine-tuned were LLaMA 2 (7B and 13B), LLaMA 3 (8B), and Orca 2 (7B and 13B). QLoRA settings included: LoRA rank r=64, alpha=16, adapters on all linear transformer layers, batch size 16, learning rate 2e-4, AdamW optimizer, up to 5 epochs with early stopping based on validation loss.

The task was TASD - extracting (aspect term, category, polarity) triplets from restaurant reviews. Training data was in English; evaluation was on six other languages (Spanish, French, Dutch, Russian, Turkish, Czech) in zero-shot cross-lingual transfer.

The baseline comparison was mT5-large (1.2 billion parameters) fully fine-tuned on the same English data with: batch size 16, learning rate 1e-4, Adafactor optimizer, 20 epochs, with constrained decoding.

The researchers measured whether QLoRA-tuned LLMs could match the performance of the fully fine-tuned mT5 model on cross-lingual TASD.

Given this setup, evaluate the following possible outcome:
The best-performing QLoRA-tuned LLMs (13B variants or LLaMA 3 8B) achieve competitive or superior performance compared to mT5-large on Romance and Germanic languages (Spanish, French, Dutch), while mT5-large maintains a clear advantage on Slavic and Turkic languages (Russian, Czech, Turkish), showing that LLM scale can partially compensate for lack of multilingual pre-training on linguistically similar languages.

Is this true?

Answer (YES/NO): NO